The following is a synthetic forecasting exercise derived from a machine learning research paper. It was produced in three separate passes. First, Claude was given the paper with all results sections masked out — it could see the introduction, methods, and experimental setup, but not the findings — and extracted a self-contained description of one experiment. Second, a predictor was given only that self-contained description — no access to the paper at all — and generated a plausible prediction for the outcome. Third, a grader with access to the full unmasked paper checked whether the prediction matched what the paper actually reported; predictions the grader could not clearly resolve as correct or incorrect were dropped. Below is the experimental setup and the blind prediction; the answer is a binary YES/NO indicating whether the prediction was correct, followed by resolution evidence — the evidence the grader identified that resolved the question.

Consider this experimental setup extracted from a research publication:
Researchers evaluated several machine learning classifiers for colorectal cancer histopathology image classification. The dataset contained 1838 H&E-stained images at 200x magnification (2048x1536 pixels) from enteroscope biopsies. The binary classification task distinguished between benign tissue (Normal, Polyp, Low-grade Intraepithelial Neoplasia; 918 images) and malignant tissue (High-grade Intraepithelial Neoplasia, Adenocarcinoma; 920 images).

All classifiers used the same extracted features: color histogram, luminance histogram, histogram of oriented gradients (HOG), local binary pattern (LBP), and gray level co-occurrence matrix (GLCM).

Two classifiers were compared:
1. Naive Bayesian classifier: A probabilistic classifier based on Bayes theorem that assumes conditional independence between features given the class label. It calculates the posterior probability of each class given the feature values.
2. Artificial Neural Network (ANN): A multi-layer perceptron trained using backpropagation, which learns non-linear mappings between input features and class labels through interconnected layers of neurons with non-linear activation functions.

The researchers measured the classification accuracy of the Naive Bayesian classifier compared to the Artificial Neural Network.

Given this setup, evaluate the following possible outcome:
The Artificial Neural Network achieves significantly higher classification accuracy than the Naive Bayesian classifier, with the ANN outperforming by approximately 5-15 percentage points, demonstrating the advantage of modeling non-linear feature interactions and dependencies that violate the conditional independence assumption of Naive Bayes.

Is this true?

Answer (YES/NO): YES